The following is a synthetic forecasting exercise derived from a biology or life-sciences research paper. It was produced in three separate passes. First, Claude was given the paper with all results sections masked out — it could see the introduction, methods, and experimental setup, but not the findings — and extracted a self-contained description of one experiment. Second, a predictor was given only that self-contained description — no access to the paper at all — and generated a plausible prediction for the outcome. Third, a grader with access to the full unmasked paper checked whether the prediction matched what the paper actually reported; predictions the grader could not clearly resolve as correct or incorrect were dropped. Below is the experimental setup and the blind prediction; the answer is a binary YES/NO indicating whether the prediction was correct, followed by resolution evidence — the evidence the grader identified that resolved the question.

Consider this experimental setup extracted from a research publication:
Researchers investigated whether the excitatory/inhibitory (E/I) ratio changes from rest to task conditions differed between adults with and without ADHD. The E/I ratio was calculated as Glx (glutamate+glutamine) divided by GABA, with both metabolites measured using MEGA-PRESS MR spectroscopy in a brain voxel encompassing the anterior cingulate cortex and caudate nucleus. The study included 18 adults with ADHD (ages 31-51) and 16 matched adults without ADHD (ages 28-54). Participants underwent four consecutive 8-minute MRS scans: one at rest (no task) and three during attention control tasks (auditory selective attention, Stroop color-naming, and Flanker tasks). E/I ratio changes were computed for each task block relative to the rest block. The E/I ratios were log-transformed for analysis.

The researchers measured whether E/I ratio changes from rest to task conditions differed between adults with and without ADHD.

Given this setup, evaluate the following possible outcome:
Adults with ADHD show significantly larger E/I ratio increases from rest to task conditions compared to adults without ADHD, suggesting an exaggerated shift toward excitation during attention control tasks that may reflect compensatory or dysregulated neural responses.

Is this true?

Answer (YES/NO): NO